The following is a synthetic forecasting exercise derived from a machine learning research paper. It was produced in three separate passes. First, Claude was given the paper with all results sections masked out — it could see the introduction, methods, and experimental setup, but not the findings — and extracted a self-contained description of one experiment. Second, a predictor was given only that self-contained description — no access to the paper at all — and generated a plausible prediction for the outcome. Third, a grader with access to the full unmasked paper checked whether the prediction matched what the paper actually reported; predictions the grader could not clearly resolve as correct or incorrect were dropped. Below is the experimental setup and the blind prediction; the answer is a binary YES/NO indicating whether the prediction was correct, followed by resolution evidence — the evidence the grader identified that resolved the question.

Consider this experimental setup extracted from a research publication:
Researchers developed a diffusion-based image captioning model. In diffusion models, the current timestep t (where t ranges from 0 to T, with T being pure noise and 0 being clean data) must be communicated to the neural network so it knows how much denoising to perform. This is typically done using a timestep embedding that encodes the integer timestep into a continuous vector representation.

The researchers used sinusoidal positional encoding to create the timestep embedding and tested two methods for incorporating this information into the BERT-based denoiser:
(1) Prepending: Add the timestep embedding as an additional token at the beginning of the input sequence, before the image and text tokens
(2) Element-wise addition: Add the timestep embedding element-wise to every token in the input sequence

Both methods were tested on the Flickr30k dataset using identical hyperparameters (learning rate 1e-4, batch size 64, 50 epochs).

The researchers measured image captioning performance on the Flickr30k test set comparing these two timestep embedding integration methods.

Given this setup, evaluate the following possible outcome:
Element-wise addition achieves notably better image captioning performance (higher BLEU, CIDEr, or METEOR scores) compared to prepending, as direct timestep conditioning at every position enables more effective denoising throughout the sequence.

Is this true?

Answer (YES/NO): NO